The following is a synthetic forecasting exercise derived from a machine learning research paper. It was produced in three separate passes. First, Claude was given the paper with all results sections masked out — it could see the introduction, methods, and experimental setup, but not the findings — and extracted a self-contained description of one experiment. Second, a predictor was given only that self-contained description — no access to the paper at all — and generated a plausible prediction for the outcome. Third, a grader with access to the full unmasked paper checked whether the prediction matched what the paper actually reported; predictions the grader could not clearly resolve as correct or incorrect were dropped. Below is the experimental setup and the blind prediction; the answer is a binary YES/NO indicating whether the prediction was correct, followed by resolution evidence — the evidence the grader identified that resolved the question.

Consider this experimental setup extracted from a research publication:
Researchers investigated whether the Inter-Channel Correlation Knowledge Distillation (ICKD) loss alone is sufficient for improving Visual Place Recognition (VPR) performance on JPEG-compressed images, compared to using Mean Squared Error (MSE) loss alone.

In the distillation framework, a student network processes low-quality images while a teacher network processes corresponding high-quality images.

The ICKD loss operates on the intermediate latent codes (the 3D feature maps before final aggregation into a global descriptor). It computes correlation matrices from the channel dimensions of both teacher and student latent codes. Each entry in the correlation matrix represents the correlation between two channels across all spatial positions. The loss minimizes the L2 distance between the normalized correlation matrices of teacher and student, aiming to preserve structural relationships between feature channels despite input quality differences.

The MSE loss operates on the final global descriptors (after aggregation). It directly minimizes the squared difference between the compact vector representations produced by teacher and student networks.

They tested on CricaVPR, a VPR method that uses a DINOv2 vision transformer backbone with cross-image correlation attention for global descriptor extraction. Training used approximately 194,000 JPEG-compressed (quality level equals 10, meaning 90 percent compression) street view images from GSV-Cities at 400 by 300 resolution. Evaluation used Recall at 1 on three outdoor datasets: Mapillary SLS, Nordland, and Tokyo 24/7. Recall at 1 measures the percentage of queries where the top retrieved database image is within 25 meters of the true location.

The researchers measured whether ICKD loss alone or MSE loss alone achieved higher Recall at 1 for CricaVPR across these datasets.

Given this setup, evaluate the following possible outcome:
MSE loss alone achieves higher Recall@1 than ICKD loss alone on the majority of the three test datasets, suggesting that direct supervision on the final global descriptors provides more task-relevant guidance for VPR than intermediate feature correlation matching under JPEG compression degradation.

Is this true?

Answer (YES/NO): NO